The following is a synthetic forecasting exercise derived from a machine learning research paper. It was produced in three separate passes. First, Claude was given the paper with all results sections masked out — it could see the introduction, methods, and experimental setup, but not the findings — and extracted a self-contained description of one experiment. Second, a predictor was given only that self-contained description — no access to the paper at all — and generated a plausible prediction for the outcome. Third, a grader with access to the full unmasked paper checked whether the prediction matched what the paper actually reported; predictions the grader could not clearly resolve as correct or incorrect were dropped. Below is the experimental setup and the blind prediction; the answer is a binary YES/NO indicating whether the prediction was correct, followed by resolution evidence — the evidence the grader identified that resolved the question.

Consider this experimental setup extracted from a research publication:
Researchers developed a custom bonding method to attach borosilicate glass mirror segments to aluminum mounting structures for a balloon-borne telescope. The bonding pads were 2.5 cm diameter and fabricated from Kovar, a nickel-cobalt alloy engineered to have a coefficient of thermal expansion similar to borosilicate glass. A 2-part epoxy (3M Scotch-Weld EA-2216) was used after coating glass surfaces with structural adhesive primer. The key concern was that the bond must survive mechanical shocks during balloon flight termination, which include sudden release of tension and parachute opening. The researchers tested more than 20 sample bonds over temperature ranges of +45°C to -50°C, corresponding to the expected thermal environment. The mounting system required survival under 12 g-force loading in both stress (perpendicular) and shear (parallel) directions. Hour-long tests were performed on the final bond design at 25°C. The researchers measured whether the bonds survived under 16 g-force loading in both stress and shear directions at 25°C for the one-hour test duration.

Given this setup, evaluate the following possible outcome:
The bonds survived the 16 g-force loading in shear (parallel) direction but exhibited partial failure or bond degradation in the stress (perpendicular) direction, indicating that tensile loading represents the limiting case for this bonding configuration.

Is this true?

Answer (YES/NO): NO